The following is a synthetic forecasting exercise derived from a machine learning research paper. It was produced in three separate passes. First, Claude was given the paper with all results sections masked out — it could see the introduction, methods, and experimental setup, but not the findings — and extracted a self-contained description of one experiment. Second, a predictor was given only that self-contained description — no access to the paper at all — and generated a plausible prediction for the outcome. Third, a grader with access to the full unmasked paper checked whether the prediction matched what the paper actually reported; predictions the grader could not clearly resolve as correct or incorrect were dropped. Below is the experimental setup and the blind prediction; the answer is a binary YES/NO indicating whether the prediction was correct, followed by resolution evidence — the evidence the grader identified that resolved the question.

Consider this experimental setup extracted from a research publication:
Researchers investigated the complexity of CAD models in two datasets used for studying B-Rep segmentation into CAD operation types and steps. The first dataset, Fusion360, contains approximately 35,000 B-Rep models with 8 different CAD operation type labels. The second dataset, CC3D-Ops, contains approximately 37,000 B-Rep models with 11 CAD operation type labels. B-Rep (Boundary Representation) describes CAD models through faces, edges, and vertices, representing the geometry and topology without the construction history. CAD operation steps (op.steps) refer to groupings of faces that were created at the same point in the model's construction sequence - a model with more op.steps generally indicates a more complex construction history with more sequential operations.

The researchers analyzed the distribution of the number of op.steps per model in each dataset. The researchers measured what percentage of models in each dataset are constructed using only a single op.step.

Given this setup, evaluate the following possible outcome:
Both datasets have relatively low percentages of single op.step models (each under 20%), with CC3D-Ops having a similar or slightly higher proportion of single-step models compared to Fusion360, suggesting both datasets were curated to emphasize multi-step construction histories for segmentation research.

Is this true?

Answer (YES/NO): NO